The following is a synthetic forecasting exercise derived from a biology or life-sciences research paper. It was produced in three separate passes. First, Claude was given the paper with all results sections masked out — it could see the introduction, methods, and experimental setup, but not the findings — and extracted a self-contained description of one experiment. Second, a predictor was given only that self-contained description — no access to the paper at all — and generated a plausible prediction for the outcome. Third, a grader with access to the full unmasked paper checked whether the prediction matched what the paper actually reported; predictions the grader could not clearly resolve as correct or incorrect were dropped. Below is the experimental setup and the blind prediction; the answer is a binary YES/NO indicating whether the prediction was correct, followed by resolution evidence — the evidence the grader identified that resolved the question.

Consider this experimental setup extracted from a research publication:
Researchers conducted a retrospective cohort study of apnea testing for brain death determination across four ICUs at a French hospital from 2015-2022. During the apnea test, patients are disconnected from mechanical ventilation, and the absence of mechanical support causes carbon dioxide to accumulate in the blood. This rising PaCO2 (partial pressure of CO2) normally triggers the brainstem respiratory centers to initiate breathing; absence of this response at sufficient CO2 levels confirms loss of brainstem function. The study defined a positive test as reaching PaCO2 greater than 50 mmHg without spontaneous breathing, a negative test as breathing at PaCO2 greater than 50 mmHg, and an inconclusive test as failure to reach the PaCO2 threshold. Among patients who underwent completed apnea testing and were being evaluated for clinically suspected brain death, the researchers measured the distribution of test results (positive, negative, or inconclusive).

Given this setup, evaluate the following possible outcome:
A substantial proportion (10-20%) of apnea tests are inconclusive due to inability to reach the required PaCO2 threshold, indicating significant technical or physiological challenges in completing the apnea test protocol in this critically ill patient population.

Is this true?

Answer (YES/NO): NO